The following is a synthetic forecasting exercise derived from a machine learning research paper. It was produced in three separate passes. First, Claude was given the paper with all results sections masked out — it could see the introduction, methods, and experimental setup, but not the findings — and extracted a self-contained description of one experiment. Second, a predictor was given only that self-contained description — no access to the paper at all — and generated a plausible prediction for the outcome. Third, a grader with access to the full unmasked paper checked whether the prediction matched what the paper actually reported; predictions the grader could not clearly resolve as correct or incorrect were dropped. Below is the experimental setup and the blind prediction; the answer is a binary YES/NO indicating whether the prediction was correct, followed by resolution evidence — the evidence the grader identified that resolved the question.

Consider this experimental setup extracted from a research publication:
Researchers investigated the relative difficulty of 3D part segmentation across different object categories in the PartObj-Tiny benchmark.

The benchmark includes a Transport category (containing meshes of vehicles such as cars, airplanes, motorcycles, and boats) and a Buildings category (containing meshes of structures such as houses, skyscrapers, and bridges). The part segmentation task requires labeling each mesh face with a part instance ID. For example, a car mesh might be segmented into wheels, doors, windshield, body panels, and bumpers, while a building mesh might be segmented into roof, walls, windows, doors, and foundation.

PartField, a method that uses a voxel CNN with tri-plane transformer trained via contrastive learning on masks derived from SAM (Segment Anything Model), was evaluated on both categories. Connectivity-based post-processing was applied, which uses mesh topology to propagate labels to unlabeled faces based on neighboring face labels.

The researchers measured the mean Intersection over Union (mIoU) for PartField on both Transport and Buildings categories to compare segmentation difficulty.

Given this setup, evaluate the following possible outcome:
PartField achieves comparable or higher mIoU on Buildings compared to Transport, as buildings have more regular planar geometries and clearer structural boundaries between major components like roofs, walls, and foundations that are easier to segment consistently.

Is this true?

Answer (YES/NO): NO